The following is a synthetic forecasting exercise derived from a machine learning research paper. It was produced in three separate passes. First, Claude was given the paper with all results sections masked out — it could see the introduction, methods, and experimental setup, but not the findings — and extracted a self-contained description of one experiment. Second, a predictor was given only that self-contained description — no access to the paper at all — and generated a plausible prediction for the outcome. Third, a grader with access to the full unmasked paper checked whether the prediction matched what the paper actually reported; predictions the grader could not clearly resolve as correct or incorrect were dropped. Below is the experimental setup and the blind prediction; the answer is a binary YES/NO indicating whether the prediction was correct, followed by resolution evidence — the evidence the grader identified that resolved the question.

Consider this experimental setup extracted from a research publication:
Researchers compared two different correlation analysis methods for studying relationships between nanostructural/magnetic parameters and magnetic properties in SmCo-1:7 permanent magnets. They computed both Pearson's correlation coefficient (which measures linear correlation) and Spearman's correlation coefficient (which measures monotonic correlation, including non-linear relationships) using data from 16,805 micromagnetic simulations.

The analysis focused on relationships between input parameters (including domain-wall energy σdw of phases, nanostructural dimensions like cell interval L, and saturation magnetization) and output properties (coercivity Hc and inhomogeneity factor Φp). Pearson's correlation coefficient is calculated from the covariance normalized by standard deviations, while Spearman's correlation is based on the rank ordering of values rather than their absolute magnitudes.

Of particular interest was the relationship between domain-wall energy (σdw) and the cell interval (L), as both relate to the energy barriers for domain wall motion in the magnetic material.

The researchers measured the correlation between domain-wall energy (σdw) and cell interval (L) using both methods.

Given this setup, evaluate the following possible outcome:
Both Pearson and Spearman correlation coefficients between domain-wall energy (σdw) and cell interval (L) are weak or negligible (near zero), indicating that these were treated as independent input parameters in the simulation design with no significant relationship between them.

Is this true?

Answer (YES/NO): NO